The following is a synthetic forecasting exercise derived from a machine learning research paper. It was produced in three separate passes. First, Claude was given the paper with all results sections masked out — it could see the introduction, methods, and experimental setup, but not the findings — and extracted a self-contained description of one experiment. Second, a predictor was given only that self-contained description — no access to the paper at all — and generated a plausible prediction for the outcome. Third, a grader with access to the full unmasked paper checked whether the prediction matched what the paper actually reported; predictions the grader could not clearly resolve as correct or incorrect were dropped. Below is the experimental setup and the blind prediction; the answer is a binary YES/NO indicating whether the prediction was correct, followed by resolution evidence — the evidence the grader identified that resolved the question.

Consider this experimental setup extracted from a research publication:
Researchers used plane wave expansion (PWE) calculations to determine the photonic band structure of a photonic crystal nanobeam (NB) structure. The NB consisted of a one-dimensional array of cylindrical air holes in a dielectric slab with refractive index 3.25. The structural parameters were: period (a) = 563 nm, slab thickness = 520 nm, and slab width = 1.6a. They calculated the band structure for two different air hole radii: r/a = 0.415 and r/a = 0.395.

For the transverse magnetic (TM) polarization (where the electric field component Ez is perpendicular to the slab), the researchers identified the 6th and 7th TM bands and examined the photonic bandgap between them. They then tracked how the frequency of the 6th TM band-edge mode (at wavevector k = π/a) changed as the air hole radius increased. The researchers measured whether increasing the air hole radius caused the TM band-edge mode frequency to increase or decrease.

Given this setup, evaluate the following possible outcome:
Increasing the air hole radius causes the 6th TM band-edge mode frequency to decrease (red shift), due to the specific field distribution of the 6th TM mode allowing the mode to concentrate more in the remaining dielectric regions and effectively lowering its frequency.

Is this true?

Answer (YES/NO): NO